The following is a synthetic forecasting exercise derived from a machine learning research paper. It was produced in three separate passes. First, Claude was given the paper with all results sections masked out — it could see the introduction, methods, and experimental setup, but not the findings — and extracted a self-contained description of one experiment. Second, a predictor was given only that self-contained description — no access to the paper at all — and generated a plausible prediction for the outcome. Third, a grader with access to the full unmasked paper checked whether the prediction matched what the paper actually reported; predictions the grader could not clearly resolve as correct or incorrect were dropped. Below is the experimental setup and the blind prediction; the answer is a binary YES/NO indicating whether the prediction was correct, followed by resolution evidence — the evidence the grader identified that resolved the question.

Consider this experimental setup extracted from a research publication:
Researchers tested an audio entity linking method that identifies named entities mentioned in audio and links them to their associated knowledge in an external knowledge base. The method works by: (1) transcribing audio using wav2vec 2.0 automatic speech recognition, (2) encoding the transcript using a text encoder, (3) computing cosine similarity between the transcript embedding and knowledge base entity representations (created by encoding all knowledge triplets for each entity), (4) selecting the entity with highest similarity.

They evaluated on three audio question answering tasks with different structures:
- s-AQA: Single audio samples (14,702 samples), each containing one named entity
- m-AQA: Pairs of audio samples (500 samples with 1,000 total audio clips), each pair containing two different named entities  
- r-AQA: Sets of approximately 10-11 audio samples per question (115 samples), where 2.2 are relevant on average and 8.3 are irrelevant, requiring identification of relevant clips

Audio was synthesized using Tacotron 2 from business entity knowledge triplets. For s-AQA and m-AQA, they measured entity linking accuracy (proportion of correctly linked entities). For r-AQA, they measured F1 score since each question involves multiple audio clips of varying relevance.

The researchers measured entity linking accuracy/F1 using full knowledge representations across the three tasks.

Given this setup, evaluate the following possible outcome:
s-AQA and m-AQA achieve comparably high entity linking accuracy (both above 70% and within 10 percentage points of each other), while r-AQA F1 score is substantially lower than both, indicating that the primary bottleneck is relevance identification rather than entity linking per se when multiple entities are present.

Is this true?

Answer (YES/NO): NO